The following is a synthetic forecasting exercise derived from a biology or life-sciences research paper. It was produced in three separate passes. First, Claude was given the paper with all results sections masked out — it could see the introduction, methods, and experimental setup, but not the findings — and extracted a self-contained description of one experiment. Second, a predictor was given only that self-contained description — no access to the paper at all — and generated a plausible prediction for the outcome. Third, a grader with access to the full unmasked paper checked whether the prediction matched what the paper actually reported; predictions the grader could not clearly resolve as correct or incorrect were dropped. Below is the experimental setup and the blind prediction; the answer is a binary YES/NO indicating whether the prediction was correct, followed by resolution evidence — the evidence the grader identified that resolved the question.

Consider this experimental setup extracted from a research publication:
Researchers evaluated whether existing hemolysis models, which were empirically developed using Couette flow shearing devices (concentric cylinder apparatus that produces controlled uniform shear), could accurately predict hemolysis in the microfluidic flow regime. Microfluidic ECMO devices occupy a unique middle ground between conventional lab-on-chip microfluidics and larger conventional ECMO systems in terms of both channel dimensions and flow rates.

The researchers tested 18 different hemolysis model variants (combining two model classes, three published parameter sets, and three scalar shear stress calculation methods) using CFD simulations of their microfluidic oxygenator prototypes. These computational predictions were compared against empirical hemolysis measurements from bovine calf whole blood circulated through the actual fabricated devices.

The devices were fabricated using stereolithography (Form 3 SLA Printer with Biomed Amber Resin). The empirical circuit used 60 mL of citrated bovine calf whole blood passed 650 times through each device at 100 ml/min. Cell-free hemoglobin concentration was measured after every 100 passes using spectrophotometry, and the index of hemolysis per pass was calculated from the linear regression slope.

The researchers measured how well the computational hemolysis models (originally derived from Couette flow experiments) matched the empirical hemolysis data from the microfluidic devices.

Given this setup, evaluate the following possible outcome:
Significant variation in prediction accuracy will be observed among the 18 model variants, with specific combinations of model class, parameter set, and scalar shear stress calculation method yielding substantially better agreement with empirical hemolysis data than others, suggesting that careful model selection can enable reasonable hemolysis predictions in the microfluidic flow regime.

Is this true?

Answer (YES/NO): YES